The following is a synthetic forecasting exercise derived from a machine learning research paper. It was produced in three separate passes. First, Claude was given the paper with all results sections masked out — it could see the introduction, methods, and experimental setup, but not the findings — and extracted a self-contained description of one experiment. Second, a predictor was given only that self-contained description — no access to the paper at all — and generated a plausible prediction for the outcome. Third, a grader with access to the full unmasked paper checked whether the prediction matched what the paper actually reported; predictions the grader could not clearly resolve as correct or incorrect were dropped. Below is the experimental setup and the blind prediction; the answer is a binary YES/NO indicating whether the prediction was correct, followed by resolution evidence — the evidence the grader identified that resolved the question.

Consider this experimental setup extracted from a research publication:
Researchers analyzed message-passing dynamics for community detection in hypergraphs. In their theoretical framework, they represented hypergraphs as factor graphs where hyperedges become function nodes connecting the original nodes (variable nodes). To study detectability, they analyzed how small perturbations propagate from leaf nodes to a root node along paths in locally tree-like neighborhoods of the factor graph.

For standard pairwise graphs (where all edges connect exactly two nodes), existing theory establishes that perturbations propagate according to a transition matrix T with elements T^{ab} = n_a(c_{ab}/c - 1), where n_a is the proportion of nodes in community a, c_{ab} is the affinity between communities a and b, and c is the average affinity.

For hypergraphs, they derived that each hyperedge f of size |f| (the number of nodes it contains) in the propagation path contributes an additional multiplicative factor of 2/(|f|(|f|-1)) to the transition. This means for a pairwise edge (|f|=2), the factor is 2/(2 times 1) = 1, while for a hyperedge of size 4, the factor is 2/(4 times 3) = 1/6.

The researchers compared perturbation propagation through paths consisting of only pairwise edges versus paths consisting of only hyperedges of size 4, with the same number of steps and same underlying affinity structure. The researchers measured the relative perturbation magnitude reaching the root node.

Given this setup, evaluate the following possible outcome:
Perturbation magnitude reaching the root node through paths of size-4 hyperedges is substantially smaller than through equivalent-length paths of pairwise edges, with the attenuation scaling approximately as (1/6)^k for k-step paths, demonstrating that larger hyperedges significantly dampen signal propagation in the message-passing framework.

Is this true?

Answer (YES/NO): YES